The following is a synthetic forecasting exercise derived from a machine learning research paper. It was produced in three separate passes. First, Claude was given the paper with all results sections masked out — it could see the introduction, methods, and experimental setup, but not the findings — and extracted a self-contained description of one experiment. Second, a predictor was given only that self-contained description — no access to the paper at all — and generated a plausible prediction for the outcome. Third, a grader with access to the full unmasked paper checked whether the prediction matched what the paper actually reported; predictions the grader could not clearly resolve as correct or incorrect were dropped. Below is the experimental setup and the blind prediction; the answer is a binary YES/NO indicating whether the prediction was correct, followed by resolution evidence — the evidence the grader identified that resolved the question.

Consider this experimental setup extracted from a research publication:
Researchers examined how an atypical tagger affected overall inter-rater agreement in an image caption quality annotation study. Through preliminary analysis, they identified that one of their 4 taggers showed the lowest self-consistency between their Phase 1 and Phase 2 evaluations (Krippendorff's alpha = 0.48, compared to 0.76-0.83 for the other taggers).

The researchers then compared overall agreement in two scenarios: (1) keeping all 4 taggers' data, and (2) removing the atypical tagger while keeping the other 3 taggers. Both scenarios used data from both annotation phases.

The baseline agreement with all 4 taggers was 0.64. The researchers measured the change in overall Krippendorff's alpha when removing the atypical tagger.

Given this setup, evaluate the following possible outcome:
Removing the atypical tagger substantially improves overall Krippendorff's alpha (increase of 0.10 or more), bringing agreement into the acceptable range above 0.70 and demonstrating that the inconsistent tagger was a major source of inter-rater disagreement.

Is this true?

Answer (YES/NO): NO